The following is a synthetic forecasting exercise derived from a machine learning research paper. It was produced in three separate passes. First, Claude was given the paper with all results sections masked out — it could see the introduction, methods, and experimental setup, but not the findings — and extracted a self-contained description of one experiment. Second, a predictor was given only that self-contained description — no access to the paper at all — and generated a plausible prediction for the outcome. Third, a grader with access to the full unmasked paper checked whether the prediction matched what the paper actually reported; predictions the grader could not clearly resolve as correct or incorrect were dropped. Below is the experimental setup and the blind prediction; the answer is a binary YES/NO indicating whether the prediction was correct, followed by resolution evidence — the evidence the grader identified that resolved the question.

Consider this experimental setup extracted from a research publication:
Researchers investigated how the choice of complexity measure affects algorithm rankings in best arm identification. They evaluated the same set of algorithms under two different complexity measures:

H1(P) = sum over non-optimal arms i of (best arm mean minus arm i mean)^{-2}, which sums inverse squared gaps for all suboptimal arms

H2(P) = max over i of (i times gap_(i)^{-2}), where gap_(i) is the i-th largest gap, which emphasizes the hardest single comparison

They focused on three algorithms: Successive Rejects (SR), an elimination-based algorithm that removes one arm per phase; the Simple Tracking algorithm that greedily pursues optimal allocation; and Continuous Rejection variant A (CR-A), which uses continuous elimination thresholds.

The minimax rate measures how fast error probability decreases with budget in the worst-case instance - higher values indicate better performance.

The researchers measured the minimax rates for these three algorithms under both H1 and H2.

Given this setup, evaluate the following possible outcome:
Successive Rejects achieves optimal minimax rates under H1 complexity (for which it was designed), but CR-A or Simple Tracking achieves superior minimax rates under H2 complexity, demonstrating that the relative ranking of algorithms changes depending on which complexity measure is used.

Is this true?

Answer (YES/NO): NO